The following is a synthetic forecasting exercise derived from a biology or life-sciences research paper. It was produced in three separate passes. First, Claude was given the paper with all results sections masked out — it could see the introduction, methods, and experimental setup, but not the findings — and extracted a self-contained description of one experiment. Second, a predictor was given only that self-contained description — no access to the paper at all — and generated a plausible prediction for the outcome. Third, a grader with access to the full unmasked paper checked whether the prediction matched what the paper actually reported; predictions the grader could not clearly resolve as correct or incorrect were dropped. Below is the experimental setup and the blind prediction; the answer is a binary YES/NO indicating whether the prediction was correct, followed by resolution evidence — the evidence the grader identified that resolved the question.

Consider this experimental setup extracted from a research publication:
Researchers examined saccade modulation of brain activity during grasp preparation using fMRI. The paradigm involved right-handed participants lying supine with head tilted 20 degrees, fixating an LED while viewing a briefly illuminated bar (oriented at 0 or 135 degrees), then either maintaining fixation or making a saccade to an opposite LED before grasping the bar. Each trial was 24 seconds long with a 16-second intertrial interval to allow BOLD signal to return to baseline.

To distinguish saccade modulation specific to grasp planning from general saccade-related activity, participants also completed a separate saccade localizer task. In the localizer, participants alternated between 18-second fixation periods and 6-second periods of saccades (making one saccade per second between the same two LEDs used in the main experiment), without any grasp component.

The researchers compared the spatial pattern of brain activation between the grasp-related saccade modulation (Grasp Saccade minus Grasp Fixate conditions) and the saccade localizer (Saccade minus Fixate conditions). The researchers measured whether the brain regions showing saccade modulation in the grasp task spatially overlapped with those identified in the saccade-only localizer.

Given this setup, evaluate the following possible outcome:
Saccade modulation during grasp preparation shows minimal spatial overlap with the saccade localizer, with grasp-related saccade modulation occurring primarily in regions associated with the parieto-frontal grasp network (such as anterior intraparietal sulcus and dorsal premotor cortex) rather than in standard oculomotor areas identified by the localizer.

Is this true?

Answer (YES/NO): NO